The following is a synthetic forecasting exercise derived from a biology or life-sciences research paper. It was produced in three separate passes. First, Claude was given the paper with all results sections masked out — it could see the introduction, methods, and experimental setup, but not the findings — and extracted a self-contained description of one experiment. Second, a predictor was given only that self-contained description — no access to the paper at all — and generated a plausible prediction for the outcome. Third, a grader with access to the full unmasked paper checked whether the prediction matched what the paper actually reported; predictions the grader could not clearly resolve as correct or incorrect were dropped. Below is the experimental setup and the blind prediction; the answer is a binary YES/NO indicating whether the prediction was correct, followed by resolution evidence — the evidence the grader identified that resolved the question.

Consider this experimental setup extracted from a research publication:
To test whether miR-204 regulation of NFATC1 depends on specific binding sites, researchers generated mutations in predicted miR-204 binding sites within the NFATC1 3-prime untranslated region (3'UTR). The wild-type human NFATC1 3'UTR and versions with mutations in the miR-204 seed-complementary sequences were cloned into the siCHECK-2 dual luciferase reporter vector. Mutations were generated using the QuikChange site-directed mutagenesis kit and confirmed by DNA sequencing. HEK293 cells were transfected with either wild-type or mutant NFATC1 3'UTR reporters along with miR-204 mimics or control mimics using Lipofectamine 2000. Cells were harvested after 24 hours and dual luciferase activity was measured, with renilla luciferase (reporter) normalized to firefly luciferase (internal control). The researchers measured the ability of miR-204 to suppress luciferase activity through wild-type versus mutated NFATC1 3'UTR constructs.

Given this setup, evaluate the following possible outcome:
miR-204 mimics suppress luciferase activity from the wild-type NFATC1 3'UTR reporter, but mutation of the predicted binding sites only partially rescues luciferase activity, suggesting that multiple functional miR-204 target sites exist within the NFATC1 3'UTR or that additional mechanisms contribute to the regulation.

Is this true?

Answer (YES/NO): NO